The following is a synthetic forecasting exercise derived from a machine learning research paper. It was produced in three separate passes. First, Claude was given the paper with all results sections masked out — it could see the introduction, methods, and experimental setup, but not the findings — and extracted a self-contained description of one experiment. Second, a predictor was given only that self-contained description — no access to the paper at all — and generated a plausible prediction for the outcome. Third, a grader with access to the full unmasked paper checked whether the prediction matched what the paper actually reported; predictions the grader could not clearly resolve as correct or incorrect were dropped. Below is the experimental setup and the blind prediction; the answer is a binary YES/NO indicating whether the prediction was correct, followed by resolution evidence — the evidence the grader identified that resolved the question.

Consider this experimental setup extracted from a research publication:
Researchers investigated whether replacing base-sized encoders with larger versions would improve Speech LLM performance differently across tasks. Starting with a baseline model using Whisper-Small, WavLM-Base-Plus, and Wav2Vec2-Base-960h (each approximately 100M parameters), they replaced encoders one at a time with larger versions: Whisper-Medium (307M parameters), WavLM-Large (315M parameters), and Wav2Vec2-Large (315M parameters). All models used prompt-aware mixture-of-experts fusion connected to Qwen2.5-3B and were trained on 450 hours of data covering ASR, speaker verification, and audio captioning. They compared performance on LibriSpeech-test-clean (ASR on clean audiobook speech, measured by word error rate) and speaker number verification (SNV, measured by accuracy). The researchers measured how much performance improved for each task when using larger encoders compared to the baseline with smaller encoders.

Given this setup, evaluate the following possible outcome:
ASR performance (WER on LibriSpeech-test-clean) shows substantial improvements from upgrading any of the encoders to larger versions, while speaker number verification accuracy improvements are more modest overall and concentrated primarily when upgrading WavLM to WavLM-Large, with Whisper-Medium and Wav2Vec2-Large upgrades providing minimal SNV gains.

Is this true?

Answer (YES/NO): NO